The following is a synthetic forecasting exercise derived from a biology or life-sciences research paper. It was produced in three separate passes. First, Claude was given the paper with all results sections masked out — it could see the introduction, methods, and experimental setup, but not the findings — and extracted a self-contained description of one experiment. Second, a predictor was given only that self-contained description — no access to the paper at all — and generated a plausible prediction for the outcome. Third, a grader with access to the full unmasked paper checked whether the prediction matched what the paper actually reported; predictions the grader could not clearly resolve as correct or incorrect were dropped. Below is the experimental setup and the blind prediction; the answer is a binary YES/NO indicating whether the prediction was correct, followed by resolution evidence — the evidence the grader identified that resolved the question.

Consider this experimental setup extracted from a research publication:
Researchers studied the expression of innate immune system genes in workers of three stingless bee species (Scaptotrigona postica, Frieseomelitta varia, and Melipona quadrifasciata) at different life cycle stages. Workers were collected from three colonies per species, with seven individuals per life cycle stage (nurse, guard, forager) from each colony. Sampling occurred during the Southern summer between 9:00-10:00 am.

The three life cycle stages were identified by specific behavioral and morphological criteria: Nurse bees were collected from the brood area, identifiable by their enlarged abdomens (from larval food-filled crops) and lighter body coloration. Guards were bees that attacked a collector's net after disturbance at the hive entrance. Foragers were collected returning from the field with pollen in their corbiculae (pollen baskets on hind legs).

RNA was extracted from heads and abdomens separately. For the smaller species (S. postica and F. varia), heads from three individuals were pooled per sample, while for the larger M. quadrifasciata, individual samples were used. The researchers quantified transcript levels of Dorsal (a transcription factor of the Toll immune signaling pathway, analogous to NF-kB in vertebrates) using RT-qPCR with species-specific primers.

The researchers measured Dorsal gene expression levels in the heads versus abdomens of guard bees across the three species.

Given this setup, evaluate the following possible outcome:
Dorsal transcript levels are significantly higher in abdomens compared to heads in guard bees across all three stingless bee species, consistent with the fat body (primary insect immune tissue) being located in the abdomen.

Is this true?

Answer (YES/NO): NO